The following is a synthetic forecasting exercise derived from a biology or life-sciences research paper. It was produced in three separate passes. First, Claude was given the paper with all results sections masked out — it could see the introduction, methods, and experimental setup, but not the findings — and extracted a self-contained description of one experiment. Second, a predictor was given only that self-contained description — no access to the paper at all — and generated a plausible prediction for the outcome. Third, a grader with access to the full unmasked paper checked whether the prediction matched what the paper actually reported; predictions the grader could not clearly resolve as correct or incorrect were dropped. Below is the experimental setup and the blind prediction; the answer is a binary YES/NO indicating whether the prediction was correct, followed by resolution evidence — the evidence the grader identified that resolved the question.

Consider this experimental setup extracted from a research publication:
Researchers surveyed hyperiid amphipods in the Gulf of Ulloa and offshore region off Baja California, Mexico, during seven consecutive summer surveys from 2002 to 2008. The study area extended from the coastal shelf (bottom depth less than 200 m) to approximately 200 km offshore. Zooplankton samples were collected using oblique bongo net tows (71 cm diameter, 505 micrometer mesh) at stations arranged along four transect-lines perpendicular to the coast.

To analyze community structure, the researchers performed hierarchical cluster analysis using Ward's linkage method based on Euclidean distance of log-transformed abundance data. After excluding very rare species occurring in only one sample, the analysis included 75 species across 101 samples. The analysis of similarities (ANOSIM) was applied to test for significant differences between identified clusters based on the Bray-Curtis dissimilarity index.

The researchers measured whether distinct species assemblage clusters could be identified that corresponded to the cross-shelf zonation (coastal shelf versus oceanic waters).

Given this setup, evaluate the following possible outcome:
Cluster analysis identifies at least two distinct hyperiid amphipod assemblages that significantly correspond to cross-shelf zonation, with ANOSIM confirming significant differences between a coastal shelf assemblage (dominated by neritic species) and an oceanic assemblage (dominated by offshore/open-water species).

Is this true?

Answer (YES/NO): NO